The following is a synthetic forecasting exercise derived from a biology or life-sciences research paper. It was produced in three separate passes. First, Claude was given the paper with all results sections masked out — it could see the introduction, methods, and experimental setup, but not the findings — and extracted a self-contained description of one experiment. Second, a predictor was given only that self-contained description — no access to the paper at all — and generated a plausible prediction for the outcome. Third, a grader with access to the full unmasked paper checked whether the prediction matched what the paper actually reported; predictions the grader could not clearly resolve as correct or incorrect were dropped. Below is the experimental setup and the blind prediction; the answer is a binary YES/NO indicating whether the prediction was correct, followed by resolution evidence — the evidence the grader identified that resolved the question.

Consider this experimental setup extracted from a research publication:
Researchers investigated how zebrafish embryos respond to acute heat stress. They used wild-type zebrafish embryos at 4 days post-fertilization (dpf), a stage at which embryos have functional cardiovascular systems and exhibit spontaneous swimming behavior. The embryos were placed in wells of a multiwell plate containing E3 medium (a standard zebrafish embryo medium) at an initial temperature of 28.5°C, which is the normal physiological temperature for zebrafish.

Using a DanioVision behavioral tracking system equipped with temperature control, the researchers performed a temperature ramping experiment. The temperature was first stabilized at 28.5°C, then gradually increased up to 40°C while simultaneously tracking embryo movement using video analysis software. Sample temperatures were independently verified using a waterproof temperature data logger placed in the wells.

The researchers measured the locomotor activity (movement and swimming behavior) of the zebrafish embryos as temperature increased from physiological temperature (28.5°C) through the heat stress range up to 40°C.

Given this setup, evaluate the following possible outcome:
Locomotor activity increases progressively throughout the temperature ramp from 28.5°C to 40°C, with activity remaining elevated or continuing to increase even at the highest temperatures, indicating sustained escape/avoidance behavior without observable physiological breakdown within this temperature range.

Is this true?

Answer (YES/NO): NO